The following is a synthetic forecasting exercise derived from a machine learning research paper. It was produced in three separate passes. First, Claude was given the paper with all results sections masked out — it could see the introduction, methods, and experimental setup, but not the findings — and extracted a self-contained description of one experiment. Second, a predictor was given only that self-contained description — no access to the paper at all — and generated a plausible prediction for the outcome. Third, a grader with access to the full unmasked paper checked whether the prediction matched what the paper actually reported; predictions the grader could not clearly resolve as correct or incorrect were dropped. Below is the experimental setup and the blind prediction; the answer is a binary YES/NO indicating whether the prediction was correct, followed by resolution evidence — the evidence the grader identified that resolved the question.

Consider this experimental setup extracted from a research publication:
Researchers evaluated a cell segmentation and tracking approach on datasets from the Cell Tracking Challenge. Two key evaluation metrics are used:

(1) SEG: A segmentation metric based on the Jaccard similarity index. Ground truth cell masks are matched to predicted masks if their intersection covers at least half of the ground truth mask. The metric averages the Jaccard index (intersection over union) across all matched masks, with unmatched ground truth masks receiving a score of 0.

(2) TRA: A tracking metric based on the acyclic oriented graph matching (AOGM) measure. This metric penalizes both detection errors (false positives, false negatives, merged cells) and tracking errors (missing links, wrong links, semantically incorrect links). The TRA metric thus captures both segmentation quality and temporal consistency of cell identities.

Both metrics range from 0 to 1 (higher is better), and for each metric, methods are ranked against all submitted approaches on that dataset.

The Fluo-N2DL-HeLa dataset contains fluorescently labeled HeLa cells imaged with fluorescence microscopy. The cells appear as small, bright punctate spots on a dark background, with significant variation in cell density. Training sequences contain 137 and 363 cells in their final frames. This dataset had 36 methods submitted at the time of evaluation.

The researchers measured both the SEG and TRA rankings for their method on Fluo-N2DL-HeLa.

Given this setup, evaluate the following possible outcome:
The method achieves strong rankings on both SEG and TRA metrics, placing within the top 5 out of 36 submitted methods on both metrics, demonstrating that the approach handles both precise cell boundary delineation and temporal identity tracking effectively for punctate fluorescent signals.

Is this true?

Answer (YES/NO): YES